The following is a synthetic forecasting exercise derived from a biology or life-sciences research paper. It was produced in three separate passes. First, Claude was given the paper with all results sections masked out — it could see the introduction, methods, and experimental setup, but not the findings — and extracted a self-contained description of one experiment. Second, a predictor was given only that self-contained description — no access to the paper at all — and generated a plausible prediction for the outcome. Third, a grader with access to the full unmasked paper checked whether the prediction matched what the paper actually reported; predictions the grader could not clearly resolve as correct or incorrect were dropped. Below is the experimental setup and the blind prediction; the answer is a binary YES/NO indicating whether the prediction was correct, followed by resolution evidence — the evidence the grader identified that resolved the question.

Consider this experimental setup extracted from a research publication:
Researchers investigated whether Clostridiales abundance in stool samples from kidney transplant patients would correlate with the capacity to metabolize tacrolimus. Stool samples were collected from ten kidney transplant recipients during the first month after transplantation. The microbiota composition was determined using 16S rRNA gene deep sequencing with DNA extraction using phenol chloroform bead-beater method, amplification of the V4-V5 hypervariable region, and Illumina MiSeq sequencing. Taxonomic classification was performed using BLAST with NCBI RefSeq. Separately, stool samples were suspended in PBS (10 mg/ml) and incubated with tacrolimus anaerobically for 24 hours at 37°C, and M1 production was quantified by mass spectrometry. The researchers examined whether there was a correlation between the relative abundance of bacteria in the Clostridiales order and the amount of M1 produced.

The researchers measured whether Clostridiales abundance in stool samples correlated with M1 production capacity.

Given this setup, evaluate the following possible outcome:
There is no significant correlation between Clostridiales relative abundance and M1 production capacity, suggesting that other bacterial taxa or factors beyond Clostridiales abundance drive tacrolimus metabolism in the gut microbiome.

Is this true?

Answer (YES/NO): YES